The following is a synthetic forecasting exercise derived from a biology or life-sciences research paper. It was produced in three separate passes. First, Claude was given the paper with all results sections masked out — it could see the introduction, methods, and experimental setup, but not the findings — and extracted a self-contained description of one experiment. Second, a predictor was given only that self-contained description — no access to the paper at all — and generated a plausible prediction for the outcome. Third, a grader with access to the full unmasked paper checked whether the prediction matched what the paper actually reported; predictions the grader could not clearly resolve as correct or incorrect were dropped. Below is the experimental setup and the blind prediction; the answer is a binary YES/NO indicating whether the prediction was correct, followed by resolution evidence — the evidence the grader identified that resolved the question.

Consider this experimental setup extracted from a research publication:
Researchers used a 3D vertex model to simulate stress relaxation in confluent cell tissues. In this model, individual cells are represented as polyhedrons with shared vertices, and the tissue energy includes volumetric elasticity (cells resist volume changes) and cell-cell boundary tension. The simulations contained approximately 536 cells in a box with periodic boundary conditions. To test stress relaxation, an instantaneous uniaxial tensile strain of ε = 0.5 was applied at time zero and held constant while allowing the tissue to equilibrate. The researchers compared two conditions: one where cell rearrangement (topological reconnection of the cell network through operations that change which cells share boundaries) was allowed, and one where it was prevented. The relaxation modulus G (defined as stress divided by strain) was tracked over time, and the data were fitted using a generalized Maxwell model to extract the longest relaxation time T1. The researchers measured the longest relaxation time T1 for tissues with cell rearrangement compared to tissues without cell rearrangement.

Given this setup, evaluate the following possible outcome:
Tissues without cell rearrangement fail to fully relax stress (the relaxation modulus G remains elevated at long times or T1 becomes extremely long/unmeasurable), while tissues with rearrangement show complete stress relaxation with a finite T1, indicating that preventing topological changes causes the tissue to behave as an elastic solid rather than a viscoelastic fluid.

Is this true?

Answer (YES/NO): NO